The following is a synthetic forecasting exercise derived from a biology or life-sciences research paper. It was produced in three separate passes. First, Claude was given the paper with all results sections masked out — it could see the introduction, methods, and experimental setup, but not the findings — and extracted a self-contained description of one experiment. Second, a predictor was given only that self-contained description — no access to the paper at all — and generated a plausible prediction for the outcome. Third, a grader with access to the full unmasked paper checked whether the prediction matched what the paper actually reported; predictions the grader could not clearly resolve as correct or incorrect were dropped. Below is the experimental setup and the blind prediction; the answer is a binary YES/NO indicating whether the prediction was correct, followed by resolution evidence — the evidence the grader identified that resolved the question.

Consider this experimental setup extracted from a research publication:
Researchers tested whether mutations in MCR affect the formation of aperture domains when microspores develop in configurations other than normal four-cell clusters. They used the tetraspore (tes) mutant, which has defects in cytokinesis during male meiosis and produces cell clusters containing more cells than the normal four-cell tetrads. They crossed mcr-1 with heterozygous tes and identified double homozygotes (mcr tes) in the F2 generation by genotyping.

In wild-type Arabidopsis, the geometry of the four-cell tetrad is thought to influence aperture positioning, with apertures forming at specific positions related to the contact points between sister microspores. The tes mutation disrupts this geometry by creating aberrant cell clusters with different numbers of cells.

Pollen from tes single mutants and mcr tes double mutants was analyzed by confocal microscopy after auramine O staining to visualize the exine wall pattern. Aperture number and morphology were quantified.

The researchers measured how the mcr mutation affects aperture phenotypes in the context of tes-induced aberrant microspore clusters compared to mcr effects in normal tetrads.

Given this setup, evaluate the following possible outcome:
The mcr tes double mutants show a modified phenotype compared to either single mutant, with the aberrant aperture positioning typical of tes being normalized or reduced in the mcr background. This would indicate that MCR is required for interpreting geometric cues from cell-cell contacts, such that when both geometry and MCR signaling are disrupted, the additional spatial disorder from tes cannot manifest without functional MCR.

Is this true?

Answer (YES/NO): YES